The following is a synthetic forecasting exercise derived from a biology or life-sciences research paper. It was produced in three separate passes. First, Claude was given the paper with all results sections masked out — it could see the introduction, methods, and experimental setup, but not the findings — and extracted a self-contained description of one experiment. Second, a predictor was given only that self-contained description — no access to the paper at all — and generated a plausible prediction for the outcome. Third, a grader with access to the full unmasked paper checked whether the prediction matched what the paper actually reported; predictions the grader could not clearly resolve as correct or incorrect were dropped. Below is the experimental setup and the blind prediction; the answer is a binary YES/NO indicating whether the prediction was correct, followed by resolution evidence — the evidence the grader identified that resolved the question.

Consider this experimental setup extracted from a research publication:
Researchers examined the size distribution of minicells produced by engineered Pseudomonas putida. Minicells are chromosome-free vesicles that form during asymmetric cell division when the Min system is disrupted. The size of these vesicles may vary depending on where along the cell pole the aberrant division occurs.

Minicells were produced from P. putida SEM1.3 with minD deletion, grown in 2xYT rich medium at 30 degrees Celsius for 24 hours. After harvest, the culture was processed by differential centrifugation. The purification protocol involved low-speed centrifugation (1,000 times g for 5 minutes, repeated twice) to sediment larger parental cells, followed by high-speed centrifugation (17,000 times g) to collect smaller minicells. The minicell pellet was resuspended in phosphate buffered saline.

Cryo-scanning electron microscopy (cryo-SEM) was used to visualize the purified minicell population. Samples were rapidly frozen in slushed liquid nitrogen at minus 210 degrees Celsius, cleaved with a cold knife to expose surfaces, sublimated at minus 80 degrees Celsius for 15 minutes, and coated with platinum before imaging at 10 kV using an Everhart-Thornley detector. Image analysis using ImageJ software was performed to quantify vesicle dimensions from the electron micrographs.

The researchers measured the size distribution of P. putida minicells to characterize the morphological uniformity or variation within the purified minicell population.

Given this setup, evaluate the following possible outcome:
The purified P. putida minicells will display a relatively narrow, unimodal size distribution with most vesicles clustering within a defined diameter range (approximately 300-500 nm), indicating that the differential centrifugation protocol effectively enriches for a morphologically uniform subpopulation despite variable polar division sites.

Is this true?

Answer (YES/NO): NO